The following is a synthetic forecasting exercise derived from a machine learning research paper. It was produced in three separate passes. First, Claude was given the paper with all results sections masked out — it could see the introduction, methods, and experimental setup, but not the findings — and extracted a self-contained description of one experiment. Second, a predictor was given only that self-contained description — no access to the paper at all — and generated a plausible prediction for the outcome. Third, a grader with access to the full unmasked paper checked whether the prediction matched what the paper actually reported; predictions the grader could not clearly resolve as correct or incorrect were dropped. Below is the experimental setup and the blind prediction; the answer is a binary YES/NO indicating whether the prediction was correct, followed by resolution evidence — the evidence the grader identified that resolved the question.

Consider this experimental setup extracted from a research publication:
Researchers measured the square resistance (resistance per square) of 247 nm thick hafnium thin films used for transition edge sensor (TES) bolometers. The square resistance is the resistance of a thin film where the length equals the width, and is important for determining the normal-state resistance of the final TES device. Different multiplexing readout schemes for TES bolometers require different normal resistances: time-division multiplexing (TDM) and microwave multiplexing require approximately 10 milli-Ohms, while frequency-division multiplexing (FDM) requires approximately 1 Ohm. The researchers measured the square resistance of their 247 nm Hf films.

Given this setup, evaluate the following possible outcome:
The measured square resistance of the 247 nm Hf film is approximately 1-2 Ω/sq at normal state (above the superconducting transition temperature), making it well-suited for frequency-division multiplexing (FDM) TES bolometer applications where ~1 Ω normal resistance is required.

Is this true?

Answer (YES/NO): NO